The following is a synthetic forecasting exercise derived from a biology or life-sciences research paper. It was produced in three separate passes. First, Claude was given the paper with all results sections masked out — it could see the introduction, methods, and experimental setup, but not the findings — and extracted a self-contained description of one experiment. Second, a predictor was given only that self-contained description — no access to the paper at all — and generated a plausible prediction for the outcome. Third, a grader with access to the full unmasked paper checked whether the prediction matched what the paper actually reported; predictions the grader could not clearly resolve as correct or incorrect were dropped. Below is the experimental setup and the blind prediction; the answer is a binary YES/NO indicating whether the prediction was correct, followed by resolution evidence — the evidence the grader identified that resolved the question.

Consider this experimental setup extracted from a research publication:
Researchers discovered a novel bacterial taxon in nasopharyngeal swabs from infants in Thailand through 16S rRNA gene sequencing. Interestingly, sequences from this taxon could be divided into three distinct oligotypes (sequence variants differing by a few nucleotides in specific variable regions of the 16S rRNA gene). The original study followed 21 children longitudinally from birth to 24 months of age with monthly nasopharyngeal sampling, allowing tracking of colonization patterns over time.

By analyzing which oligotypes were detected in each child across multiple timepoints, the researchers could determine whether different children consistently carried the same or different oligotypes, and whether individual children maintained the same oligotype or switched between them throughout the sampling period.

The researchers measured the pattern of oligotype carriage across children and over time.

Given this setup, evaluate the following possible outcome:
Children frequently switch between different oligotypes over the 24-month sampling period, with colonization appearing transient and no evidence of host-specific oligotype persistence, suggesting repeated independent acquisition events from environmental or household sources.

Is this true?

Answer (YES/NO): NO